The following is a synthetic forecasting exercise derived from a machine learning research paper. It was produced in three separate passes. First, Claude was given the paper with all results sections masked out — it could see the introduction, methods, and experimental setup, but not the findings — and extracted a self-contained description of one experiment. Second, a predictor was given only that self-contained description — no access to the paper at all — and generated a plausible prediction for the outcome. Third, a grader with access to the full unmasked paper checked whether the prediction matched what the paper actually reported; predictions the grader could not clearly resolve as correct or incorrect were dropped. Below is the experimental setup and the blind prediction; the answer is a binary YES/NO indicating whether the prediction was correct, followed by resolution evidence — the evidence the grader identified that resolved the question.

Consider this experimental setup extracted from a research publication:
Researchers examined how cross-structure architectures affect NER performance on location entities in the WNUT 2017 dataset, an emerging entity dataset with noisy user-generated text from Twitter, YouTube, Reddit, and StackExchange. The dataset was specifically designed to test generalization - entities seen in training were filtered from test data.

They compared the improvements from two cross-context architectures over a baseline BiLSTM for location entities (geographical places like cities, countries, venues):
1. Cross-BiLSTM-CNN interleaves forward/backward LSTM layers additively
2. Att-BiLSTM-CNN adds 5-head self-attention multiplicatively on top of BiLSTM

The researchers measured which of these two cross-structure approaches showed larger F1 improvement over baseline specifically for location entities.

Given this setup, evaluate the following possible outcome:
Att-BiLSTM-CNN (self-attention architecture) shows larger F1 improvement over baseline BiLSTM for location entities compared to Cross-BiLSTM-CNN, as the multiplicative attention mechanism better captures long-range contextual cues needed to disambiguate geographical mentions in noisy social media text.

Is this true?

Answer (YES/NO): NO